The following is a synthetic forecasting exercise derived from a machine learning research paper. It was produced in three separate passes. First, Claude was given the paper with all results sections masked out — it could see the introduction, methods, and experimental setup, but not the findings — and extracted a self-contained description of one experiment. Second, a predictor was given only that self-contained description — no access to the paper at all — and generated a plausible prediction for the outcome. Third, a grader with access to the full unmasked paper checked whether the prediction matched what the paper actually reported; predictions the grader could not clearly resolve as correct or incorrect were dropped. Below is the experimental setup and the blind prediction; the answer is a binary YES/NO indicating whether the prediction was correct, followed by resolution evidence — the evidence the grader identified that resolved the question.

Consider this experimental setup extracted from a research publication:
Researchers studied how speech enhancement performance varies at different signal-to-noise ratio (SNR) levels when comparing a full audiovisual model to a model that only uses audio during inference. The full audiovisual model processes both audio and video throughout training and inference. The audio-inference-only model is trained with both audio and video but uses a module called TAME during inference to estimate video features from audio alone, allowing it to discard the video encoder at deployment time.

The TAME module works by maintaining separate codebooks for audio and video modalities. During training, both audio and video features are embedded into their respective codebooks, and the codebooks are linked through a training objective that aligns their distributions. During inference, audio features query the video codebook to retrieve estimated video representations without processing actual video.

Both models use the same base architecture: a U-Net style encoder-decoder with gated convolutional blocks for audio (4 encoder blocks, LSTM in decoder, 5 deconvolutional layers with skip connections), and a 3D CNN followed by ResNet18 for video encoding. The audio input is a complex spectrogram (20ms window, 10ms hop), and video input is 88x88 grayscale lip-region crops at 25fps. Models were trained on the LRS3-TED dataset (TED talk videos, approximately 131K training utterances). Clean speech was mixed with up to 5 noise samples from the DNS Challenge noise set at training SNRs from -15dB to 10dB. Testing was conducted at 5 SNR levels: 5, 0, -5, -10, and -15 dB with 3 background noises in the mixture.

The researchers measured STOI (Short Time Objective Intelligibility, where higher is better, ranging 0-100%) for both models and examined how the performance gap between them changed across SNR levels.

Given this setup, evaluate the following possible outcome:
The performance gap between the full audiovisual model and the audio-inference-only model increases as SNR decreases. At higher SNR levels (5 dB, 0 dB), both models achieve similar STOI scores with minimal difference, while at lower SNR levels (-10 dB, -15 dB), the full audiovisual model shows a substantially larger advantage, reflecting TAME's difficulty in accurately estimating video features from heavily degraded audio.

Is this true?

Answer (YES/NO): YES